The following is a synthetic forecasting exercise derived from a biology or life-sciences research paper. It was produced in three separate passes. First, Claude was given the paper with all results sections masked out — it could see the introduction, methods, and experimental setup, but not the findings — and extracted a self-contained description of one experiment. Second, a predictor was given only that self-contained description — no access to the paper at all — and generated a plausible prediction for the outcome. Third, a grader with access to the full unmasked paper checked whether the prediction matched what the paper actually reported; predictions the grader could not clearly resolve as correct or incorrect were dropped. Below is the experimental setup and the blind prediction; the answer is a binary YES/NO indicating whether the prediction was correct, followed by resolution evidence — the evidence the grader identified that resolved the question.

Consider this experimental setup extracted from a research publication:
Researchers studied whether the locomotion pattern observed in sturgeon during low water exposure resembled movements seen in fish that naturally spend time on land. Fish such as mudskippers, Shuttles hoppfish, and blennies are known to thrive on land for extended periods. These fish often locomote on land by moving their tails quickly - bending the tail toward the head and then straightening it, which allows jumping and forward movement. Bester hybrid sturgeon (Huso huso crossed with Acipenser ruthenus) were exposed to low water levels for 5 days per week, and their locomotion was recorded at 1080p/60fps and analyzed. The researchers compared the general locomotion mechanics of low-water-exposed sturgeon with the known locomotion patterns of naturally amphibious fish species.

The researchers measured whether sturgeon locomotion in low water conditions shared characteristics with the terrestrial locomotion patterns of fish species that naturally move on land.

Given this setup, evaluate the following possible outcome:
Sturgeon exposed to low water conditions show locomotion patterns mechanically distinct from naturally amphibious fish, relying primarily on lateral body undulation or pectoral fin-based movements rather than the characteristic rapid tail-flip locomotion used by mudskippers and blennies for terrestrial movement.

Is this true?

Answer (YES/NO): NO